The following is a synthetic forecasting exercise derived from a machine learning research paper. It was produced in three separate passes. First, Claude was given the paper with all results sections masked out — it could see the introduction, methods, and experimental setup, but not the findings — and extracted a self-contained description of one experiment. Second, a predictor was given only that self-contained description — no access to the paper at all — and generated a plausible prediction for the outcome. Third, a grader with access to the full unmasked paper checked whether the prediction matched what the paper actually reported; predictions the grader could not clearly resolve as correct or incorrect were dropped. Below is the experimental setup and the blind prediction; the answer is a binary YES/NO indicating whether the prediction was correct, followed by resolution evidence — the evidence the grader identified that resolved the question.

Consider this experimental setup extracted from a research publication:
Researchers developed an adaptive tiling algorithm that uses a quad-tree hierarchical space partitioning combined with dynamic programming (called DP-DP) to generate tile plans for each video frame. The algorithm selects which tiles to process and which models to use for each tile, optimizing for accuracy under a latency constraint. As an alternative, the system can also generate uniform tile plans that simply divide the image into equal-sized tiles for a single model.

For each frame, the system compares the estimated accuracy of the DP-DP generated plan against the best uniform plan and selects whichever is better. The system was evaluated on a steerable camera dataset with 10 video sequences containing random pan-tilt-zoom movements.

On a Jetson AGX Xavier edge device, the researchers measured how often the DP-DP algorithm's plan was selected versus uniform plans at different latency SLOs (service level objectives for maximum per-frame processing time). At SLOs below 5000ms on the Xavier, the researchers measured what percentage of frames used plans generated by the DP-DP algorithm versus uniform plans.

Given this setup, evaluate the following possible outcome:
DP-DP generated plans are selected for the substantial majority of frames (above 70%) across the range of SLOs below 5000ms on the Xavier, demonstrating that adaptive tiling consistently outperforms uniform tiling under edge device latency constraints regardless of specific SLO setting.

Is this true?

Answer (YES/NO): YES